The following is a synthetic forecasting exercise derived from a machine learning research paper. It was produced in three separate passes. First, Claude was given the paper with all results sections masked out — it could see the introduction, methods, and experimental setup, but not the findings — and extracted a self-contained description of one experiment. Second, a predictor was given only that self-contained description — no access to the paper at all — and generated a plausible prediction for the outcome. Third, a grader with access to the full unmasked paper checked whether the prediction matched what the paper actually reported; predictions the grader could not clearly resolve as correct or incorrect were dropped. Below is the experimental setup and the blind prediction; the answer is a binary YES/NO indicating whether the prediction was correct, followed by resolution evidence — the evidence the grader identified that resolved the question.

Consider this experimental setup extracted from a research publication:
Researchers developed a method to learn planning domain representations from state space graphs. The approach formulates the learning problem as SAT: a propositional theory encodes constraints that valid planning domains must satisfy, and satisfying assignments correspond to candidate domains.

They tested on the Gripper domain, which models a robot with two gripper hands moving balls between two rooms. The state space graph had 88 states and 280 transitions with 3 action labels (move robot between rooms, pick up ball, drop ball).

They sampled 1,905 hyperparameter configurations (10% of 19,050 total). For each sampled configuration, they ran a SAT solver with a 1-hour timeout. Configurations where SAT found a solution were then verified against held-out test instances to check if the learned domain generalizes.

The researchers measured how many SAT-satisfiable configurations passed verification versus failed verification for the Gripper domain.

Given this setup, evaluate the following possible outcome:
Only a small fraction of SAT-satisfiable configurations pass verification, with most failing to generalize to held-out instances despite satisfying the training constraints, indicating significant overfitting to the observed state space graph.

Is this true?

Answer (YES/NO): NO